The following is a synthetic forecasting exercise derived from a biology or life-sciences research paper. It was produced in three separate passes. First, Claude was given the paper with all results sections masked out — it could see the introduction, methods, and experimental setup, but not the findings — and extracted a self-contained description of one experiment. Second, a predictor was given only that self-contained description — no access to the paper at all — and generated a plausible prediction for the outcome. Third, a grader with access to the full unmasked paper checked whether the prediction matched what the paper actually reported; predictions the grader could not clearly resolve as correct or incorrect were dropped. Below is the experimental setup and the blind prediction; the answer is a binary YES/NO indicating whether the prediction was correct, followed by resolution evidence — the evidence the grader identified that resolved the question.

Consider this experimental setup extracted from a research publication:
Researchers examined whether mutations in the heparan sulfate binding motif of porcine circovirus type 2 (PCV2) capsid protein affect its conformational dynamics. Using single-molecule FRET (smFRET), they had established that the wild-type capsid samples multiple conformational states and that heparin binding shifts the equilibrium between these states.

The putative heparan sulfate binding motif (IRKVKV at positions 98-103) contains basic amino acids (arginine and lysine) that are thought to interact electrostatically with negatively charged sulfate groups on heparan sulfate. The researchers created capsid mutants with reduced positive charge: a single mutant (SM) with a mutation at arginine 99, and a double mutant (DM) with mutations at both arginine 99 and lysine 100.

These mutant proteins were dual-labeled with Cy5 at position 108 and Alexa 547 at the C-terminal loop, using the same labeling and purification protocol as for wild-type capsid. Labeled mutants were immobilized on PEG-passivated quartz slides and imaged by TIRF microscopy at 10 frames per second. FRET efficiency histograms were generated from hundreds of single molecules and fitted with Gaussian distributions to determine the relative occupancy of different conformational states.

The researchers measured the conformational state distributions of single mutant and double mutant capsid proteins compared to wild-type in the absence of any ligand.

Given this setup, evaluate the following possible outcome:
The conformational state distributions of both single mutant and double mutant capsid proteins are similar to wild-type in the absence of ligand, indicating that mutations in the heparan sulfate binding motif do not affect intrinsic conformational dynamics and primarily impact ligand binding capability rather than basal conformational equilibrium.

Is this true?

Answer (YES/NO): YES